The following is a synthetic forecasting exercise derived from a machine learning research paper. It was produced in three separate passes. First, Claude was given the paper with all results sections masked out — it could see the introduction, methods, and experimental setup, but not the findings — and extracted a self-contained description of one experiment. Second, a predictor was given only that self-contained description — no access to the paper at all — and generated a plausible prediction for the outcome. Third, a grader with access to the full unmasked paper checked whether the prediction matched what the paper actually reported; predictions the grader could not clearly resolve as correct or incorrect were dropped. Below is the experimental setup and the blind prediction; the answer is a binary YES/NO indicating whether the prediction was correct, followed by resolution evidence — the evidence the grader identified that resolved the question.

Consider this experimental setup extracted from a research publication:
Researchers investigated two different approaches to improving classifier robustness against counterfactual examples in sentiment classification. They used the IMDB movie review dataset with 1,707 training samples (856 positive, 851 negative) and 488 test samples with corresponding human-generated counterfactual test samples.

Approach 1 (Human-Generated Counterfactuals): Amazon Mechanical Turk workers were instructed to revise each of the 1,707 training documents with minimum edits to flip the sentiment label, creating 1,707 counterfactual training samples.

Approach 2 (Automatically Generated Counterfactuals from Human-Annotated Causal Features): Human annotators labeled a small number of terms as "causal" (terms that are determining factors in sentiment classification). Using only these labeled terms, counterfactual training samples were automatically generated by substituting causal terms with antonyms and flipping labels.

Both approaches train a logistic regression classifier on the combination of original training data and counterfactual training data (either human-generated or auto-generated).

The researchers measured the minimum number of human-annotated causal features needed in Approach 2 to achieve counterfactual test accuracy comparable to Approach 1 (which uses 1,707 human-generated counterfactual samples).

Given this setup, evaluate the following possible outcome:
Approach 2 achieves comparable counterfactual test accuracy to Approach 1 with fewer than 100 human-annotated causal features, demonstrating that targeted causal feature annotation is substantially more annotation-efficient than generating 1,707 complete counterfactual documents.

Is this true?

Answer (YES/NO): YES